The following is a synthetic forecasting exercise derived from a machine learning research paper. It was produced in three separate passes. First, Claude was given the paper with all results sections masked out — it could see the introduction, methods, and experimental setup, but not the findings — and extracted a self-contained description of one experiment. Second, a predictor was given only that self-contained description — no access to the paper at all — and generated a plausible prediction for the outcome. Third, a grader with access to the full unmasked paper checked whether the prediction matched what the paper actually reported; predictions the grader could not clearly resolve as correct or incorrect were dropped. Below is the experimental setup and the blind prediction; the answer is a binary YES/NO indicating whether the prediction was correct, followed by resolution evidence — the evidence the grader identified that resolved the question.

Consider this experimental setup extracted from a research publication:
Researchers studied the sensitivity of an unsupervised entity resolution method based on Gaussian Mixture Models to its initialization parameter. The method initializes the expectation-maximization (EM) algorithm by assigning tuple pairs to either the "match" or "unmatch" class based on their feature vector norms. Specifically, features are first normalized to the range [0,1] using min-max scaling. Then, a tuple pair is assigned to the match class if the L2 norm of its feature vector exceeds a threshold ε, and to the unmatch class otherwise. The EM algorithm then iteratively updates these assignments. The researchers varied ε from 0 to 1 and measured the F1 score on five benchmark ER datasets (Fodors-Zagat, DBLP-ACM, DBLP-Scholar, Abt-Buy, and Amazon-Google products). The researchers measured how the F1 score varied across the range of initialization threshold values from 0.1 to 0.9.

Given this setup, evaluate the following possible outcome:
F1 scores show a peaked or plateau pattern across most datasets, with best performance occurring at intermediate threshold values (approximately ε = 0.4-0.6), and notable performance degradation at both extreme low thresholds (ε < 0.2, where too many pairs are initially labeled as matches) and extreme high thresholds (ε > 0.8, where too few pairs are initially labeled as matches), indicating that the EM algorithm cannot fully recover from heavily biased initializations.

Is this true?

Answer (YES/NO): NO